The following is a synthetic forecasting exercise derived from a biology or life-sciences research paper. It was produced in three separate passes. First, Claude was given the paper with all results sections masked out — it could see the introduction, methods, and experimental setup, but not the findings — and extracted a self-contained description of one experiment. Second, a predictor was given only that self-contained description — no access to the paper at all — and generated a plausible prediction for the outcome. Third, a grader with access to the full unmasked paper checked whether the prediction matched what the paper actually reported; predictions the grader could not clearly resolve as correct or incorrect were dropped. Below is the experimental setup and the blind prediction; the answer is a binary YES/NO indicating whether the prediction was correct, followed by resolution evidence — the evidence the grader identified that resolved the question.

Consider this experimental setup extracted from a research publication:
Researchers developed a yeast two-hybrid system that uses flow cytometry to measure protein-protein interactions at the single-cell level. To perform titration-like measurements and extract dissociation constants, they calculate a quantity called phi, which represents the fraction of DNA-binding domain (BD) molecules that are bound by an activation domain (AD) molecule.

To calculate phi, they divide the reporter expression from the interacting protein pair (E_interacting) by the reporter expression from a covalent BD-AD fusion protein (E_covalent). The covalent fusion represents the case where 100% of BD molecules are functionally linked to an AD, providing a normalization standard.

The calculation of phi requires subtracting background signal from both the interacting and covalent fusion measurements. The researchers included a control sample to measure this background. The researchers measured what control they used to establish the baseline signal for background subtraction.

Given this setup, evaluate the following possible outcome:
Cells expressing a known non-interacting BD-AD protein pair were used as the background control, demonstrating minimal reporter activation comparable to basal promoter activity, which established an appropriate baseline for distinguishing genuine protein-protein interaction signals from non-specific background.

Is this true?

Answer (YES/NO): NO